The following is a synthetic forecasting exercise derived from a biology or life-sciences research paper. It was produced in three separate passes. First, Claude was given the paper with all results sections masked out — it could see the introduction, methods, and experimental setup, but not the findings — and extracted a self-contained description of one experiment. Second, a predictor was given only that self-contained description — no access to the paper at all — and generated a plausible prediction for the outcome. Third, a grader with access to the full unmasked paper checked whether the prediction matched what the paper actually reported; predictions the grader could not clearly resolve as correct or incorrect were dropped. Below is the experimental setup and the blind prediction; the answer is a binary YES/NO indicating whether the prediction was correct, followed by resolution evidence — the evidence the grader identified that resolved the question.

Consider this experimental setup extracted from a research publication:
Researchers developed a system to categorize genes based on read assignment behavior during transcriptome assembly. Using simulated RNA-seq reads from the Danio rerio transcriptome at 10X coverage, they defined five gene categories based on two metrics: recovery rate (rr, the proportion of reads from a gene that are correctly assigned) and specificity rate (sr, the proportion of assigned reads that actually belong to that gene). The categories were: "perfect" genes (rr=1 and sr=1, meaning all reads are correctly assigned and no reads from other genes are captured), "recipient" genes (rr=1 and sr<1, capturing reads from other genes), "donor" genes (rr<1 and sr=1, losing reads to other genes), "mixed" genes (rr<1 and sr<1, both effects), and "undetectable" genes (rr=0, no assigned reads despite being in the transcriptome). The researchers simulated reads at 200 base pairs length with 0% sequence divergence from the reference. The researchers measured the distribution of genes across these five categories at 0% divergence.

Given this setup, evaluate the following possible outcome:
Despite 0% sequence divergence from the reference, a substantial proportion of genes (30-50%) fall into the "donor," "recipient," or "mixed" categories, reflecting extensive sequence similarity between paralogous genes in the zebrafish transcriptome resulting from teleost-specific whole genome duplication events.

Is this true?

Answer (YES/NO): NO